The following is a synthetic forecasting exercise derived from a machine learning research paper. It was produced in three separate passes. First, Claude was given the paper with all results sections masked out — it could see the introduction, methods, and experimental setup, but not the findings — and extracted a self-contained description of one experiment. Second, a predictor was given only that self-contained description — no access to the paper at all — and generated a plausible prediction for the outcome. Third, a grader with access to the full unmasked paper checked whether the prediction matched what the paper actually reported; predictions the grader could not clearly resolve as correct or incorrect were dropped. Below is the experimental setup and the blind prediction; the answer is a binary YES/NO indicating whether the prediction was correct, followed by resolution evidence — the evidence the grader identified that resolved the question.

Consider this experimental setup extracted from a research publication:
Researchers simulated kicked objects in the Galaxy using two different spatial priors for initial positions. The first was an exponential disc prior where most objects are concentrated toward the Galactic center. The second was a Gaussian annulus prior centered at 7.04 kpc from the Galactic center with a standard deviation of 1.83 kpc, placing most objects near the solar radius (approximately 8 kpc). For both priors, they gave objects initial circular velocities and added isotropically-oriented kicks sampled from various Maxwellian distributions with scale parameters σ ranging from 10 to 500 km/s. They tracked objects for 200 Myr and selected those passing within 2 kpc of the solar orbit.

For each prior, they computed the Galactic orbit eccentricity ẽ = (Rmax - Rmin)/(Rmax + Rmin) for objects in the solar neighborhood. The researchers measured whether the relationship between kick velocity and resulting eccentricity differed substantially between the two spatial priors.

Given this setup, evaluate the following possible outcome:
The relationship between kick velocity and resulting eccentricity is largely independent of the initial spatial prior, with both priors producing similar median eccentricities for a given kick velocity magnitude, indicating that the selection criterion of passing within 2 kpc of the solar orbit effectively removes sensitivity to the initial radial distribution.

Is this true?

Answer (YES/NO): YES